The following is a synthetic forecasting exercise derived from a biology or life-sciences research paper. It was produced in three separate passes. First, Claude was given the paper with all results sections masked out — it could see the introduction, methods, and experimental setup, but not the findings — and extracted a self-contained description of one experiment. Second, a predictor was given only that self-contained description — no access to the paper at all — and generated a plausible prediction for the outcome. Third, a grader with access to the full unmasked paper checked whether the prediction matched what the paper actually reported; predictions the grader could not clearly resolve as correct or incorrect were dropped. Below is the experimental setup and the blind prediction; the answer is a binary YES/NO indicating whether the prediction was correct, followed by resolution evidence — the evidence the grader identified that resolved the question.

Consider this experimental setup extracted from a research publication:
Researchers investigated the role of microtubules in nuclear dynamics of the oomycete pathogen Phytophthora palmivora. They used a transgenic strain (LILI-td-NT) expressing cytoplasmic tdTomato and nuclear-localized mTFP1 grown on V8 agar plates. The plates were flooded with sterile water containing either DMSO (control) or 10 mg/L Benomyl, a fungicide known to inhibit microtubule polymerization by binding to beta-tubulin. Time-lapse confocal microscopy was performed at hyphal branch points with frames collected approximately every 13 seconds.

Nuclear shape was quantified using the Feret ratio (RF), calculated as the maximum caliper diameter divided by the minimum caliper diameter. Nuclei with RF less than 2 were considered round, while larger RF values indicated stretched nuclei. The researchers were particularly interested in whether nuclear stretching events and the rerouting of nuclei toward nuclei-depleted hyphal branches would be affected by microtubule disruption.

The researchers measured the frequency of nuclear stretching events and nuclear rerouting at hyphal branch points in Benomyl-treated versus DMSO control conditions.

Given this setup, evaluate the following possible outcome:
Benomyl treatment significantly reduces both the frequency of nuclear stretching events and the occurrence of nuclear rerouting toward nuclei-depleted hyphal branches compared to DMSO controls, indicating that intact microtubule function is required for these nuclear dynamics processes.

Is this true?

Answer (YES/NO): YES